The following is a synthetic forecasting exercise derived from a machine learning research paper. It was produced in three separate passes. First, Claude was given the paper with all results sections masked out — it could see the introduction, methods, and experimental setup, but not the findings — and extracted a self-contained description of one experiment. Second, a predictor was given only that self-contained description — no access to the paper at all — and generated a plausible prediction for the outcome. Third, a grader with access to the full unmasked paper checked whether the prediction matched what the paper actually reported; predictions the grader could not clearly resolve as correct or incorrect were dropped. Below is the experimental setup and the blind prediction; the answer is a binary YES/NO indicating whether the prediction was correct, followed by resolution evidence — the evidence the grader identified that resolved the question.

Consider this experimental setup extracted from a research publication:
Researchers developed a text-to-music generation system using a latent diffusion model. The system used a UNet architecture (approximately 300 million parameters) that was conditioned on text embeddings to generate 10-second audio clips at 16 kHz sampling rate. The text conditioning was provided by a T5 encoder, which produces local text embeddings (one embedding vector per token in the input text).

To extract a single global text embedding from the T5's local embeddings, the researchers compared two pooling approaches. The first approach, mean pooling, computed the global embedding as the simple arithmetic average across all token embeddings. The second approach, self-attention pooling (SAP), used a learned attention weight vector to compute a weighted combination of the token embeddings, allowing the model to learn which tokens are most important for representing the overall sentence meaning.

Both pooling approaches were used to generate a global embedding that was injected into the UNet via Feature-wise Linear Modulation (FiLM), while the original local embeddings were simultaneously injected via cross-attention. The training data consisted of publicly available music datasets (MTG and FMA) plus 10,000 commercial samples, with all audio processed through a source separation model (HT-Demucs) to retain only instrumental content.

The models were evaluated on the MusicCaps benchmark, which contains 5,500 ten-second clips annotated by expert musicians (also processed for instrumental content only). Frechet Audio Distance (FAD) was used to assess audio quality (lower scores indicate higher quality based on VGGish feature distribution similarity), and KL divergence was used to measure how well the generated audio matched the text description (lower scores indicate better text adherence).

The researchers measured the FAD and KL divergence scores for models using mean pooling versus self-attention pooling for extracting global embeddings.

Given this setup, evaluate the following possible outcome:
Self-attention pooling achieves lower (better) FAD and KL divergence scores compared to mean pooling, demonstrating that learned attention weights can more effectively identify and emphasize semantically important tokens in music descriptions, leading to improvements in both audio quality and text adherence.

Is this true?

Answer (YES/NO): NO